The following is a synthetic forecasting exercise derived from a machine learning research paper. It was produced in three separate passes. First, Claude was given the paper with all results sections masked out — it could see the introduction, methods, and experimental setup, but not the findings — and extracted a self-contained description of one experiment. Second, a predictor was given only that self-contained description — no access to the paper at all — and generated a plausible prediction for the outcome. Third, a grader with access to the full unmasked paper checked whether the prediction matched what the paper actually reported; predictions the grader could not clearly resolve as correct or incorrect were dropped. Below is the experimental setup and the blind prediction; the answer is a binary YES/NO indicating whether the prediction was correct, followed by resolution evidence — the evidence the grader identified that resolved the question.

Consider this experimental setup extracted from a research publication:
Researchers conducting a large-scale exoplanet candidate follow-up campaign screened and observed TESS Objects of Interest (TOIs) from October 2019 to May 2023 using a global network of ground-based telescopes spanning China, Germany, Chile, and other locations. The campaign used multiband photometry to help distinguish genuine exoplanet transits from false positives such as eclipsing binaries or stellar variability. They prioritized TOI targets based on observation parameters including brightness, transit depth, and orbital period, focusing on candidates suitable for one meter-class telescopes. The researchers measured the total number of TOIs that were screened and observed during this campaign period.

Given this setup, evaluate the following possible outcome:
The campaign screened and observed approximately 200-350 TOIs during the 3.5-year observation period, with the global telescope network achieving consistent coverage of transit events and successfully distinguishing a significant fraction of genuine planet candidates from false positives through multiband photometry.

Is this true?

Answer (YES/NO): NO